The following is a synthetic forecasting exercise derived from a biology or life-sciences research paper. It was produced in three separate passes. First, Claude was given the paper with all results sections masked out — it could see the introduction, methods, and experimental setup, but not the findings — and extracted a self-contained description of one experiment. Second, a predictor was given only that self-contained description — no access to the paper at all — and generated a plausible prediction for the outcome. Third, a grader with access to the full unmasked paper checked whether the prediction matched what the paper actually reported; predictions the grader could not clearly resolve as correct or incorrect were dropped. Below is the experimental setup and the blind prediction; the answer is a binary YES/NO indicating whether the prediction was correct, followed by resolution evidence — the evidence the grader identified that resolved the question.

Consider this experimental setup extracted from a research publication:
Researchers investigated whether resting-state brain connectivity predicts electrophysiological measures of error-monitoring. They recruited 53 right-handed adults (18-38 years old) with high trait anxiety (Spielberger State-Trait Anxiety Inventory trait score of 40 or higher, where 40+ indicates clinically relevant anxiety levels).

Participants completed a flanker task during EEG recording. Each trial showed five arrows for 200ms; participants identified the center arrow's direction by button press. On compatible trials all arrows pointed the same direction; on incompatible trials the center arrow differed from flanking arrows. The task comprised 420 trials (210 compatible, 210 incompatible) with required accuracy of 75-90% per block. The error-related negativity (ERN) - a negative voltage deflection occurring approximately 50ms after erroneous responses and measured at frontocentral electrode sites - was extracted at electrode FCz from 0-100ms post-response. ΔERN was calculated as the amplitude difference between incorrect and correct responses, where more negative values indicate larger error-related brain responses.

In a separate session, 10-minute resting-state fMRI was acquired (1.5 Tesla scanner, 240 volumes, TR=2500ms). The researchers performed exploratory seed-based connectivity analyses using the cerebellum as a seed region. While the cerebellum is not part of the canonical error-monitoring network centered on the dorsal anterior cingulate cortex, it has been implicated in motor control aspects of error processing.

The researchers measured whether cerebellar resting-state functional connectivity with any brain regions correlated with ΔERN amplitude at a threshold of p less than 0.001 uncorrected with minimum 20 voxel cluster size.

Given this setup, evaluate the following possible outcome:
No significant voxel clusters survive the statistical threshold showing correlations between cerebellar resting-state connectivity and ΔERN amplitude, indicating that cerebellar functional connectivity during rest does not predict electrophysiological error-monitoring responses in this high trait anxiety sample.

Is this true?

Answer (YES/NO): NO